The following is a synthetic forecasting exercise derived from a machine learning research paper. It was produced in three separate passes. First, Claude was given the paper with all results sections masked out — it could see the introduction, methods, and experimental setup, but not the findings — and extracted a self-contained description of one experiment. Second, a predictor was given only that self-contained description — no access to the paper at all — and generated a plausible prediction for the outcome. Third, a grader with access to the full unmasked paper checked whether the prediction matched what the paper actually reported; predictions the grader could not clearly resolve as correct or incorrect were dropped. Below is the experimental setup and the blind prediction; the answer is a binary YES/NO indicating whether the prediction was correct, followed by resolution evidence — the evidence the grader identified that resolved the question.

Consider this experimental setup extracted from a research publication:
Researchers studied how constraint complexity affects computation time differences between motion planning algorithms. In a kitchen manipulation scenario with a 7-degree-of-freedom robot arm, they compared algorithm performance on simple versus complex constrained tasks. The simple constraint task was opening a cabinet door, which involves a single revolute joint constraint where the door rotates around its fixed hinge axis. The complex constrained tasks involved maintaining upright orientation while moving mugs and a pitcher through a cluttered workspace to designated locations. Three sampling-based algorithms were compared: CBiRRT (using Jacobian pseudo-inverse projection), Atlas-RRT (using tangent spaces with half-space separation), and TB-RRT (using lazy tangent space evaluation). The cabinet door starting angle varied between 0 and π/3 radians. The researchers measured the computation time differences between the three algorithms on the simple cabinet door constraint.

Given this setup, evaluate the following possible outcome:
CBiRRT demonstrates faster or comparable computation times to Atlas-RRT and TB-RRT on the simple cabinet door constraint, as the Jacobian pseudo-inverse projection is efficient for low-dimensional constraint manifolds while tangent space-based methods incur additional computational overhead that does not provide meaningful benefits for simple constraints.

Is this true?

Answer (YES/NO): NO